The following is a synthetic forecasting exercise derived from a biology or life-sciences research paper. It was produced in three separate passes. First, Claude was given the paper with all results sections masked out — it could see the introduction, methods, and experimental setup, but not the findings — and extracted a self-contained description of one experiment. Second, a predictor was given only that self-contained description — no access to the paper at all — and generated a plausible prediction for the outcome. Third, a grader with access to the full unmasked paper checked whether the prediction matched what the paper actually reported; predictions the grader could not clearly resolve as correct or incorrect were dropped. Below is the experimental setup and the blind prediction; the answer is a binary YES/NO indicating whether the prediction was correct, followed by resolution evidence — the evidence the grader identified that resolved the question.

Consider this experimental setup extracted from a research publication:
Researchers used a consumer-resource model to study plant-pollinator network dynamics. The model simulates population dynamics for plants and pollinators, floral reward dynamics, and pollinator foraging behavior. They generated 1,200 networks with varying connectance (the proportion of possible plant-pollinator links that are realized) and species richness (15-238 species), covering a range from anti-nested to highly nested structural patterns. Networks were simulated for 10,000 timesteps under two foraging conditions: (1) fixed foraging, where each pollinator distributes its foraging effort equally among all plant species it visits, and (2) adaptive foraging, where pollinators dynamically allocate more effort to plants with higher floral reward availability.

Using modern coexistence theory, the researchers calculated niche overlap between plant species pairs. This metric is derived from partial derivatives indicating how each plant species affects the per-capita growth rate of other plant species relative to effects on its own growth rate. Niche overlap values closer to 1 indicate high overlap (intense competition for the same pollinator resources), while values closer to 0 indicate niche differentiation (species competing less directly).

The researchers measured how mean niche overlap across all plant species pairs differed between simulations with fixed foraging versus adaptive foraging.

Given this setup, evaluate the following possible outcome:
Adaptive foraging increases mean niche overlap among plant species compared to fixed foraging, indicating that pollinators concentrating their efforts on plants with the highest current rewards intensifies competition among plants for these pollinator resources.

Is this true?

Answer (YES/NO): NO